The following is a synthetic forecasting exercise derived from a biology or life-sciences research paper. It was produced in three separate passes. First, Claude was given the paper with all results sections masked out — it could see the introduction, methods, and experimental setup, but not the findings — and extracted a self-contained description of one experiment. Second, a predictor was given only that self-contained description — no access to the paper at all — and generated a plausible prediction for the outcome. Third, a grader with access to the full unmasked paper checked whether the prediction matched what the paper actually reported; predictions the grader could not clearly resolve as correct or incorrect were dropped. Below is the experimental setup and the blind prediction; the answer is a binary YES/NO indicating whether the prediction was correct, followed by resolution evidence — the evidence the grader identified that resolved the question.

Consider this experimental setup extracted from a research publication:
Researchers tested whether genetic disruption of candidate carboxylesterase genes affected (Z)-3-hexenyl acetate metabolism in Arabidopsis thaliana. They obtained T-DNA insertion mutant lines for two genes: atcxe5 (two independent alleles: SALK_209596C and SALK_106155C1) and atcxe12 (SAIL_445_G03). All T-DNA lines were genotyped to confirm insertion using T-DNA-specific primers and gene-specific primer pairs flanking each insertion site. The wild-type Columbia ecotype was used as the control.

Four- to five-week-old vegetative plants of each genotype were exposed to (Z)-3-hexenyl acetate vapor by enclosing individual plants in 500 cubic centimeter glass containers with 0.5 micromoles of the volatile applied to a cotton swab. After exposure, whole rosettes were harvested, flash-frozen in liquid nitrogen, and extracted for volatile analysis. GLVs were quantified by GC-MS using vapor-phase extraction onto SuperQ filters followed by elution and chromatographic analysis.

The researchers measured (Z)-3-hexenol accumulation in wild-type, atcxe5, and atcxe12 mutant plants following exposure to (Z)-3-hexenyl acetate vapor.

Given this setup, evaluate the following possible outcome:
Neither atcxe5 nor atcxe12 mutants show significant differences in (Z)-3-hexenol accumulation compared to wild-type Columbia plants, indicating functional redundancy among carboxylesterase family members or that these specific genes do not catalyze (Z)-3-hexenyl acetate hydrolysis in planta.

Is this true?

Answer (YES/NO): NO